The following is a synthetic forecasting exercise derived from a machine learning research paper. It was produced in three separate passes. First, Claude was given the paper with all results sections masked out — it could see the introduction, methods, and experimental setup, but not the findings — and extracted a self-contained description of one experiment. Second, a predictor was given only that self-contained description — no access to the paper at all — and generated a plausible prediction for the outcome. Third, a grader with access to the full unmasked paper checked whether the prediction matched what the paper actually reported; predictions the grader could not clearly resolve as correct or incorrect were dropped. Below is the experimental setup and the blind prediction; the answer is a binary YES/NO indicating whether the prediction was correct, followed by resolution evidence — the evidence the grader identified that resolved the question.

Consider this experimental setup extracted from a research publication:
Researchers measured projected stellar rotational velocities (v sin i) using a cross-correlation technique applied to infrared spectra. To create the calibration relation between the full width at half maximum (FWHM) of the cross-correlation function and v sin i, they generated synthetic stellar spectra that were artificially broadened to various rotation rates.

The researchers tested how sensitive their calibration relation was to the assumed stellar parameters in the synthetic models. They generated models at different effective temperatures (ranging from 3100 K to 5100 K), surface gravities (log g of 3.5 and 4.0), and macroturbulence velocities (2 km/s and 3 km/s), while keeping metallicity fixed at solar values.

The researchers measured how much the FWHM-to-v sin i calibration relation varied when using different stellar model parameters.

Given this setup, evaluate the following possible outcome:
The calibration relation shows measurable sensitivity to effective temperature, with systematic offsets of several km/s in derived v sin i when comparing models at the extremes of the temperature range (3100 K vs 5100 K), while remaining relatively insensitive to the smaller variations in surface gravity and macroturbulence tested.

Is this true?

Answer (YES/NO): NO